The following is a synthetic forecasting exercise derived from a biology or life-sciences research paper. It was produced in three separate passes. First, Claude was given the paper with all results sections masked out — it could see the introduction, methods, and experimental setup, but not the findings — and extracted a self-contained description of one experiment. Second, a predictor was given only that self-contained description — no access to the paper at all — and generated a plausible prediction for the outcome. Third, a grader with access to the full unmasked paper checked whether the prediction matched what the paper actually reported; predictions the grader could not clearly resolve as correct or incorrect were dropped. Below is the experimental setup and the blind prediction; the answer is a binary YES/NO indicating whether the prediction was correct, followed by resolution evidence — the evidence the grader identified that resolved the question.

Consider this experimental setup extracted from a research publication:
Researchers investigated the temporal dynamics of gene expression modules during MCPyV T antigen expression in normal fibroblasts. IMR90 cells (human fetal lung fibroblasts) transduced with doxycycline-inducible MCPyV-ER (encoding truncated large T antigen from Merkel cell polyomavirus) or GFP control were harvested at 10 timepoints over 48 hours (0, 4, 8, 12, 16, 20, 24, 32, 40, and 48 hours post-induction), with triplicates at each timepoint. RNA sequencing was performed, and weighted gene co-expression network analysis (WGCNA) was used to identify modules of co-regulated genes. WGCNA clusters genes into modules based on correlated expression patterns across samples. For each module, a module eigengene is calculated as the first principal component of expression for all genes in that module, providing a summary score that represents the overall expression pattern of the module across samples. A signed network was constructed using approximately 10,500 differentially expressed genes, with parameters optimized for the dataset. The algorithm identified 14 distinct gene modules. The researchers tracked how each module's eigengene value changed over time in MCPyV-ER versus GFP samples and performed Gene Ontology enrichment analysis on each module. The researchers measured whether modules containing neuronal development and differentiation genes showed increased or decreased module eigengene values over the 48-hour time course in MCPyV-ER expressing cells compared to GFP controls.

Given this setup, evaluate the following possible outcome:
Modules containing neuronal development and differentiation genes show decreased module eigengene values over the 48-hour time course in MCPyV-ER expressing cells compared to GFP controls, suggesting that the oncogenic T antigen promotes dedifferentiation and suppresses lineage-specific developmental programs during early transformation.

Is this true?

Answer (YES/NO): NO